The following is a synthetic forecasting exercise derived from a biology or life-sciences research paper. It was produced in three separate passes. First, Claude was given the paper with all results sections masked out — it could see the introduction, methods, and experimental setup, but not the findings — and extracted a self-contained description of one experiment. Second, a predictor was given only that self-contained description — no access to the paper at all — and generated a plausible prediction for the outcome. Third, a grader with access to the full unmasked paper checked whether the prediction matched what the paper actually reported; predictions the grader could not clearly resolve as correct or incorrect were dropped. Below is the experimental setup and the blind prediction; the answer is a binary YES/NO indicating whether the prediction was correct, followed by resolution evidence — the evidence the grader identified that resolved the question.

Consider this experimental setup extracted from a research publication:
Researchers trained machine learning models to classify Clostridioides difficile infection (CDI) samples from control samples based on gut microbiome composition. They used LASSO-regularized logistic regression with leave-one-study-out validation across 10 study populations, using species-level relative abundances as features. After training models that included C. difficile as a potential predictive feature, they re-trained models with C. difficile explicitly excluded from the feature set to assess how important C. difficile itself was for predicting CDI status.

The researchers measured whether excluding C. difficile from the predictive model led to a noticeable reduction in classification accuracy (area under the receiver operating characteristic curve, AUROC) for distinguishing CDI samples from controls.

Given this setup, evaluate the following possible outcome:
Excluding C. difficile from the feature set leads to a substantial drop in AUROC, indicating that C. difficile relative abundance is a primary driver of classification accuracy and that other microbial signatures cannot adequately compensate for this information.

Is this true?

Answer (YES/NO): NO